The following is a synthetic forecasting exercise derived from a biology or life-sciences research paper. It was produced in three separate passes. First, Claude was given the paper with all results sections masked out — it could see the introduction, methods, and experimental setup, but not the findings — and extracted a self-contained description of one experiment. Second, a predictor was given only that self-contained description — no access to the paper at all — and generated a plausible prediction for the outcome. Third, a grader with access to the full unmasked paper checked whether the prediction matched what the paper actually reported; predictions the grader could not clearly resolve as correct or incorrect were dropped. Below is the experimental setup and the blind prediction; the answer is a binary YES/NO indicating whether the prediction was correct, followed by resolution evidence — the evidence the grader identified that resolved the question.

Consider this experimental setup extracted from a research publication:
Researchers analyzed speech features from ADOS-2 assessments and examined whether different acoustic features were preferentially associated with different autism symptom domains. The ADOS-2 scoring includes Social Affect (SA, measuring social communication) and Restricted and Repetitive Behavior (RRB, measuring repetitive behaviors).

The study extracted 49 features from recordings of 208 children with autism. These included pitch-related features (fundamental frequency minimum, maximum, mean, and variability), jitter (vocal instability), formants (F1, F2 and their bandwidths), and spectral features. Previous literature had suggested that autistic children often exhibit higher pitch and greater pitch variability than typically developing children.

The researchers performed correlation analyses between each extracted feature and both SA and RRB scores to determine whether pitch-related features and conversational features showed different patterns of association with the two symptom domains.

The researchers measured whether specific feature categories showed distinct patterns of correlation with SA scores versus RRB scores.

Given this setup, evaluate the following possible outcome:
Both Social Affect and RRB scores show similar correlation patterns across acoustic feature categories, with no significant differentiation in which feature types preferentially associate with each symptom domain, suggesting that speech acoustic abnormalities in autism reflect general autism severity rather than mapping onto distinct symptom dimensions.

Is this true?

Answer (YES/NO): NO